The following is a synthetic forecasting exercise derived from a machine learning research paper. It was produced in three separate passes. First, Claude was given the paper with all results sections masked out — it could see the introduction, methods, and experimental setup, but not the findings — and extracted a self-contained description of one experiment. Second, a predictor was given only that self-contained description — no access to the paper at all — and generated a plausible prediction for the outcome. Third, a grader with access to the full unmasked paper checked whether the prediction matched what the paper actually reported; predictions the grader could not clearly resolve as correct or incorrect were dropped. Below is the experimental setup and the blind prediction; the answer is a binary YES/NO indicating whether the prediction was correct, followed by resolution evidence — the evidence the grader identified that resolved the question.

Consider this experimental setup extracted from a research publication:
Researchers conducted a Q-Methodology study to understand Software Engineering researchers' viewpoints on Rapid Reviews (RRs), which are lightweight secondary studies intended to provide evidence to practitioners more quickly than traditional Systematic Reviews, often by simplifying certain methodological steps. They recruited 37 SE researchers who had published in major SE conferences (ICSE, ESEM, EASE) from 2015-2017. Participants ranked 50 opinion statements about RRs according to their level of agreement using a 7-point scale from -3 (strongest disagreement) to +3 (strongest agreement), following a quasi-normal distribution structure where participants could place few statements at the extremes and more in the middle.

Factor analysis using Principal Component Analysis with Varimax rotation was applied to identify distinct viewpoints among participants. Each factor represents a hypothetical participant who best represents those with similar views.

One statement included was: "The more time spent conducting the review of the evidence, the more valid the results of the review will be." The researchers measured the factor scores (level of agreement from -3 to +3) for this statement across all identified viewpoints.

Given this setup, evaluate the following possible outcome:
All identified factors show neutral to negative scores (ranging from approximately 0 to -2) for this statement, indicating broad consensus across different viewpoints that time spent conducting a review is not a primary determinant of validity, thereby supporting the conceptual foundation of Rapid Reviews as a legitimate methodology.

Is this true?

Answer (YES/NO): NO